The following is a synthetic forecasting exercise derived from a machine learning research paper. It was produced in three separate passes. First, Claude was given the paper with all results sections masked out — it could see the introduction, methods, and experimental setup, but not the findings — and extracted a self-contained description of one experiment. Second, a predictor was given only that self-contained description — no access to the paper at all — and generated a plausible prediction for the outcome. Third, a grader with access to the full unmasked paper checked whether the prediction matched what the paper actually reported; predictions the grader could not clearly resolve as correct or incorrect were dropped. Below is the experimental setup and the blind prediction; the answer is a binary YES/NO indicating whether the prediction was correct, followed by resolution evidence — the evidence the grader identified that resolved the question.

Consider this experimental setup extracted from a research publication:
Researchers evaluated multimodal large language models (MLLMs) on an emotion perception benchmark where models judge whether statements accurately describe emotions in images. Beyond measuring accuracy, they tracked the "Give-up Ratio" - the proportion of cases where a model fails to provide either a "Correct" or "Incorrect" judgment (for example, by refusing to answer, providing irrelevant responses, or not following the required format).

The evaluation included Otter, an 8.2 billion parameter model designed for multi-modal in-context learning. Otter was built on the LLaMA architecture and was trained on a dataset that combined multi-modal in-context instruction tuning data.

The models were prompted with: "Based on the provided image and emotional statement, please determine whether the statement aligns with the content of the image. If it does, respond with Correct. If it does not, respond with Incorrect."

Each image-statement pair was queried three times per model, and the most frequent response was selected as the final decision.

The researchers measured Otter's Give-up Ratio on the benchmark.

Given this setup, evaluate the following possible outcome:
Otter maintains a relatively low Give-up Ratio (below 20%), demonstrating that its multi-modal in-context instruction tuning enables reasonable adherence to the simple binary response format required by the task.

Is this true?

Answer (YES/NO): NO